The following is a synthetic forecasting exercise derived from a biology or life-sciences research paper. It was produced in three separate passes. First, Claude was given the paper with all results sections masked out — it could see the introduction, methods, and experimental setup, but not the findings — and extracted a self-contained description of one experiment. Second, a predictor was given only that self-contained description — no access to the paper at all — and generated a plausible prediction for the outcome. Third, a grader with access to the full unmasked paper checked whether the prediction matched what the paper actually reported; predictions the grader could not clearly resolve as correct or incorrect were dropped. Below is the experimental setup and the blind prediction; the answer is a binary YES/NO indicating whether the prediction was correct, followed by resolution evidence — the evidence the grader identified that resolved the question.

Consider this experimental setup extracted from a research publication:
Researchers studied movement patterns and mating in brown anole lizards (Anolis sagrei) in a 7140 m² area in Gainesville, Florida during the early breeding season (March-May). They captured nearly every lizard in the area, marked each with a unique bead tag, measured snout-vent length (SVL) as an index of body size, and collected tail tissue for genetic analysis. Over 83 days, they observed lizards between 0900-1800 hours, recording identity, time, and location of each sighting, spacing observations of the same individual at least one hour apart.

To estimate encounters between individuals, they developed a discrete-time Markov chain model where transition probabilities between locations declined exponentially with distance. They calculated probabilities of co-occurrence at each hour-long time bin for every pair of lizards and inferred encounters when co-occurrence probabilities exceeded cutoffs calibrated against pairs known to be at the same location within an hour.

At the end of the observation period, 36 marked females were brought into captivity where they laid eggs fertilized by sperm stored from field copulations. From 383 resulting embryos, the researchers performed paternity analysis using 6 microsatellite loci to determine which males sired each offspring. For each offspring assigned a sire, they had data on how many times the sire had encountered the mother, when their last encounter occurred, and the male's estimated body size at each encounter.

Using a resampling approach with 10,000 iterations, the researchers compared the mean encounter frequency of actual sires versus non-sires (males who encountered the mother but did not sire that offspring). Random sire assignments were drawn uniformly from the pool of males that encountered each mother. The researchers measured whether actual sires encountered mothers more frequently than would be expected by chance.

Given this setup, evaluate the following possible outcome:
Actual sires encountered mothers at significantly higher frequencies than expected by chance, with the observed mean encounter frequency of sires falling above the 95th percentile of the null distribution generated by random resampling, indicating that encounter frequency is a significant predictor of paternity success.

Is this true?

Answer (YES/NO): YES